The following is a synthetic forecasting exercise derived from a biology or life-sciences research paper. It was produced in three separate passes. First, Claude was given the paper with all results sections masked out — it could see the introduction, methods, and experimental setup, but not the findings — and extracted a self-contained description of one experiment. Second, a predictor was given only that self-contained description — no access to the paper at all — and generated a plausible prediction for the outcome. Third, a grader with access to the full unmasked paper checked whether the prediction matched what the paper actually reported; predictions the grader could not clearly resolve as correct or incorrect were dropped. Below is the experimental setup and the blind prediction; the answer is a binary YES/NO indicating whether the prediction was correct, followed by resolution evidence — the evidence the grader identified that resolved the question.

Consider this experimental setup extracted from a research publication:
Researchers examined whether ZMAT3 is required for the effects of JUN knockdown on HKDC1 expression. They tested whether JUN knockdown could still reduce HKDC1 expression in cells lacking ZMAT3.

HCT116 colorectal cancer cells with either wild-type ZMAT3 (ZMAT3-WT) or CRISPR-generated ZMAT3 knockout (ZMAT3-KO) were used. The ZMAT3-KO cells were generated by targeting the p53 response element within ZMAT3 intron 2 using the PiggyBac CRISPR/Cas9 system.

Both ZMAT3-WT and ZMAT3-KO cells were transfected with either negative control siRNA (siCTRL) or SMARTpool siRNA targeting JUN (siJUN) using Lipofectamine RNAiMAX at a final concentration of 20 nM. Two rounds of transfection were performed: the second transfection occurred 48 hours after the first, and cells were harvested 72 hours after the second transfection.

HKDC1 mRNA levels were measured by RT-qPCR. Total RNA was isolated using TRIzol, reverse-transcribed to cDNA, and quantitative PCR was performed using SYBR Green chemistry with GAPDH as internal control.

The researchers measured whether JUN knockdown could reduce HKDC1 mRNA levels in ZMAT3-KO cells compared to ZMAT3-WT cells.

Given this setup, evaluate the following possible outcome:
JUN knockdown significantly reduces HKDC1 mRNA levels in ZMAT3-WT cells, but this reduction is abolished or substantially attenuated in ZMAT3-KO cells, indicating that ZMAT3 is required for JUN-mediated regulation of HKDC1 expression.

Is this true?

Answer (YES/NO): NO